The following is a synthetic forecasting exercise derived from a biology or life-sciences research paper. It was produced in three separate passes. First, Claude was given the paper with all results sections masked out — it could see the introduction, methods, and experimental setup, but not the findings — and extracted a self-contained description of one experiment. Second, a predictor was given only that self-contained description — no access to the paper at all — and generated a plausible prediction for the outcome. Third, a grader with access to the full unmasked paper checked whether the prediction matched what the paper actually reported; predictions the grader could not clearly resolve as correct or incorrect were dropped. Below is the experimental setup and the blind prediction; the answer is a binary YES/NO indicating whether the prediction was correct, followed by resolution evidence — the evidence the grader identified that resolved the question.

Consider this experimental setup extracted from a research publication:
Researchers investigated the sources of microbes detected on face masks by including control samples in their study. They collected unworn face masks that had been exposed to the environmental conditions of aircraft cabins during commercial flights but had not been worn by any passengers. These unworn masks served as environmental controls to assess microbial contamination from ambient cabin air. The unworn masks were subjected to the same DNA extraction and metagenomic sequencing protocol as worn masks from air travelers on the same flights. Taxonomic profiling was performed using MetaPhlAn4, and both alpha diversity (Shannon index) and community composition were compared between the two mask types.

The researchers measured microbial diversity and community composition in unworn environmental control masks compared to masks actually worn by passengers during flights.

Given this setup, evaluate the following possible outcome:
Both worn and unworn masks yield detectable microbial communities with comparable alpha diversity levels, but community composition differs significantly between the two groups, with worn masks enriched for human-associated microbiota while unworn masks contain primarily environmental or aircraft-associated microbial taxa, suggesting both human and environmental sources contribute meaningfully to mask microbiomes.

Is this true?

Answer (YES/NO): NO